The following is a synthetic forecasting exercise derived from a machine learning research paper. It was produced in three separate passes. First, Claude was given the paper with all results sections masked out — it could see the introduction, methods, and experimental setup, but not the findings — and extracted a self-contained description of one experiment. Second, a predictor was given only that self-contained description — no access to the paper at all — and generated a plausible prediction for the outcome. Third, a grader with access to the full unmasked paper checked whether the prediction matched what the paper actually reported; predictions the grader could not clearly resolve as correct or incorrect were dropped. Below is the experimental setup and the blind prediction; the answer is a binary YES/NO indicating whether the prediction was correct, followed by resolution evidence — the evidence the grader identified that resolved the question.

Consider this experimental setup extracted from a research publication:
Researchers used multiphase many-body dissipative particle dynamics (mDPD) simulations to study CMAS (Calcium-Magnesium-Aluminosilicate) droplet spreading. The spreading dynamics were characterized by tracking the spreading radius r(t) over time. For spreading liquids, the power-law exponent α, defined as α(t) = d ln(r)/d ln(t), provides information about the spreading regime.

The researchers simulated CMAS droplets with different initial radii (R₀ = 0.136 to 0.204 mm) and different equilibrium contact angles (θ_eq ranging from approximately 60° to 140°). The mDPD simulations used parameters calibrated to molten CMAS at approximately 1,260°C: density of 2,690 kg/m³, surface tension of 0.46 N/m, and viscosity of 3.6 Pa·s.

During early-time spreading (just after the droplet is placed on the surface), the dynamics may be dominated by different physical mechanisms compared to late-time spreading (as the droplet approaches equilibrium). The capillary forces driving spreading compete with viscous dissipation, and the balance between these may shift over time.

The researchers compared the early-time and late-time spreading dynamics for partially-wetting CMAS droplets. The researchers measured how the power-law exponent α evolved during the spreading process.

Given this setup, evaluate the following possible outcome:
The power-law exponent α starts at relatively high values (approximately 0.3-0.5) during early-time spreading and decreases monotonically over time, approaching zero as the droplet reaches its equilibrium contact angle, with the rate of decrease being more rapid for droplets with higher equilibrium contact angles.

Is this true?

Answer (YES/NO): NO